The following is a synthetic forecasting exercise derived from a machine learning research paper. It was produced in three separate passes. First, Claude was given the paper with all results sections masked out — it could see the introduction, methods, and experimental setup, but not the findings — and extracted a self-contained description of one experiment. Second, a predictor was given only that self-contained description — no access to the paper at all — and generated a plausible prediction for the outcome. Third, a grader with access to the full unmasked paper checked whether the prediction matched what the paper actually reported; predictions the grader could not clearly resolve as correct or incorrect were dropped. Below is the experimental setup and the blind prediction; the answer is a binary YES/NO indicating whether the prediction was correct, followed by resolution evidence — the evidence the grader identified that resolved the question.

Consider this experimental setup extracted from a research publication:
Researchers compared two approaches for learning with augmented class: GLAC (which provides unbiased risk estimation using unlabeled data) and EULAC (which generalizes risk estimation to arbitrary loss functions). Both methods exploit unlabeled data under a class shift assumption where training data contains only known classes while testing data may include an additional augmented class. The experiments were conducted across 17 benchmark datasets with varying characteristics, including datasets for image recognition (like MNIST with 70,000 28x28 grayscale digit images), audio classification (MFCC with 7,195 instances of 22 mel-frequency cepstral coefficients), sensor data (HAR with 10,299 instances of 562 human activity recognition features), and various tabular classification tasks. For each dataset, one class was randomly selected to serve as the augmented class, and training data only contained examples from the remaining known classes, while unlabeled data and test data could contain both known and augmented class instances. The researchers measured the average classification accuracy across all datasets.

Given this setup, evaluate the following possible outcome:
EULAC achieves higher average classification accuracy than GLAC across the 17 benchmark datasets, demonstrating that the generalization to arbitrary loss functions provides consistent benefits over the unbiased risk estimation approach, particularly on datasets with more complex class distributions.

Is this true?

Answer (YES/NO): NO